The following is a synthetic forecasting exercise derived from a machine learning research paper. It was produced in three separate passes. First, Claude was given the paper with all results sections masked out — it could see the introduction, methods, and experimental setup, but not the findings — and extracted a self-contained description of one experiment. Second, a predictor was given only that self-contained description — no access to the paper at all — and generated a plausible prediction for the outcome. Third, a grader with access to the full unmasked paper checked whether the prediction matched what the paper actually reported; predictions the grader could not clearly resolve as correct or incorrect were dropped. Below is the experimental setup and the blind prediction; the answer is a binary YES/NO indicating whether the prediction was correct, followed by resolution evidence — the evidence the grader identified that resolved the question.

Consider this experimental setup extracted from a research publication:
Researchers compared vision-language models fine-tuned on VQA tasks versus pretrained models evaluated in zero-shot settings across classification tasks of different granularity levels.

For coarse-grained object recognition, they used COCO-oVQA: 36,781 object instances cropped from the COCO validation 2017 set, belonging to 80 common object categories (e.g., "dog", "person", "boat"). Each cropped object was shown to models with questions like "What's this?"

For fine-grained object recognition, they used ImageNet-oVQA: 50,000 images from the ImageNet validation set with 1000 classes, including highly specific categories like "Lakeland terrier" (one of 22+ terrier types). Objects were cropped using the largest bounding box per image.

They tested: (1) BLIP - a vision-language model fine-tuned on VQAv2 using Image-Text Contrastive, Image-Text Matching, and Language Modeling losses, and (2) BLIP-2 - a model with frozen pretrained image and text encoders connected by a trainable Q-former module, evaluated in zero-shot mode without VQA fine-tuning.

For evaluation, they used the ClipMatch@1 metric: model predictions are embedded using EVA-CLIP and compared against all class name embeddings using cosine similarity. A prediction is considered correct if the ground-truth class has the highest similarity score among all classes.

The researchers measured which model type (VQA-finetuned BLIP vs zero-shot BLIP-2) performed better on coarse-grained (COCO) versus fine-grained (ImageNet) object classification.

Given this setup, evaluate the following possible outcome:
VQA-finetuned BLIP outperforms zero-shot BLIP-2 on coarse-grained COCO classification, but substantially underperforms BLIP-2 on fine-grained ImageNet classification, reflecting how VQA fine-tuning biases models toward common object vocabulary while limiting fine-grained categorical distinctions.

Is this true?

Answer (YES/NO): YES